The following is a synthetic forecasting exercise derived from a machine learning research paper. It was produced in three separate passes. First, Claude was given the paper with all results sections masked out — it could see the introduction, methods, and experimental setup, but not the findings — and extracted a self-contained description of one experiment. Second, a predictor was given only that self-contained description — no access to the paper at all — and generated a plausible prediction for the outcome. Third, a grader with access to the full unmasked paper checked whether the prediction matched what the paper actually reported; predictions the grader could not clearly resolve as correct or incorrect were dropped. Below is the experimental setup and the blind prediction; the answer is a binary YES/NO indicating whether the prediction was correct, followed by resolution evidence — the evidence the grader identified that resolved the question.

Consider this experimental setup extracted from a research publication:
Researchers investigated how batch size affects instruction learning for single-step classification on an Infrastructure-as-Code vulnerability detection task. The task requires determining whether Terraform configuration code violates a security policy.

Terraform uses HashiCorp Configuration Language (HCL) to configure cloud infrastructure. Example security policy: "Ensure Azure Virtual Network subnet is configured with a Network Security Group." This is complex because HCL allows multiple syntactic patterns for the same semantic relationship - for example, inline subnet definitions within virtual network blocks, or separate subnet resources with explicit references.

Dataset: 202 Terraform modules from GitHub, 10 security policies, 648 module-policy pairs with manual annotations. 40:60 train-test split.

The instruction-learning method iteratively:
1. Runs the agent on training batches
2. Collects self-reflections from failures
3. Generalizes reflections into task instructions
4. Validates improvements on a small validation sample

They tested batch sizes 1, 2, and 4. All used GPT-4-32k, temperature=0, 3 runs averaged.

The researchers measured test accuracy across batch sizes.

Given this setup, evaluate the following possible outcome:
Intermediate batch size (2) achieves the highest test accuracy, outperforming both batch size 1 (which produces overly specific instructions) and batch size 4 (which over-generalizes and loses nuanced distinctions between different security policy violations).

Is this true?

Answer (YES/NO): NO